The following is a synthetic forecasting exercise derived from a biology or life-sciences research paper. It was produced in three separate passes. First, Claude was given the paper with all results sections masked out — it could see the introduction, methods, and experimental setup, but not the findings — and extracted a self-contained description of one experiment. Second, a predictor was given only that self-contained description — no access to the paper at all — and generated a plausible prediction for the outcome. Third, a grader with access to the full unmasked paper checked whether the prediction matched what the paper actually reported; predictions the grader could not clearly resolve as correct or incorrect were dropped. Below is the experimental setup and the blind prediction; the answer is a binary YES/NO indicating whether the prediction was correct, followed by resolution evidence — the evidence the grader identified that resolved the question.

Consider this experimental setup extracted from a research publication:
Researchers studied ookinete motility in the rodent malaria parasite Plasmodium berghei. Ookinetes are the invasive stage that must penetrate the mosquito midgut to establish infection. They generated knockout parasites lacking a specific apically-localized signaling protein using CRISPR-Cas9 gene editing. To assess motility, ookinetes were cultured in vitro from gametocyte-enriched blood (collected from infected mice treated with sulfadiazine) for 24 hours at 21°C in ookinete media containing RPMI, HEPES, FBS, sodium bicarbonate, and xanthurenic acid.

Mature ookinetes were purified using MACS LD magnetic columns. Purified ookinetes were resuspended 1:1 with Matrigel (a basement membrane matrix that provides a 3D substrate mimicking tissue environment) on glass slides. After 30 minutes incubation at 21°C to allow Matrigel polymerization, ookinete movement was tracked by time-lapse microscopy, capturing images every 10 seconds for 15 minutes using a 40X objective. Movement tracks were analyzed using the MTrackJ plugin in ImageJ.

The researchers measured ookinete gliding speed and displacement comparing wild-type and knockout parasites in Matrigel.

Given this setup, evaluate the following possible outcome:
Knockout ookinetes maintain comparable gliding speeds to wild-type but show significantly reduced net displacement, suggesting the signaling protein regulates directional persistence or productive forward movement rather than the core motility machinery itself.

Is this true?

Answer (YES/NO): NO